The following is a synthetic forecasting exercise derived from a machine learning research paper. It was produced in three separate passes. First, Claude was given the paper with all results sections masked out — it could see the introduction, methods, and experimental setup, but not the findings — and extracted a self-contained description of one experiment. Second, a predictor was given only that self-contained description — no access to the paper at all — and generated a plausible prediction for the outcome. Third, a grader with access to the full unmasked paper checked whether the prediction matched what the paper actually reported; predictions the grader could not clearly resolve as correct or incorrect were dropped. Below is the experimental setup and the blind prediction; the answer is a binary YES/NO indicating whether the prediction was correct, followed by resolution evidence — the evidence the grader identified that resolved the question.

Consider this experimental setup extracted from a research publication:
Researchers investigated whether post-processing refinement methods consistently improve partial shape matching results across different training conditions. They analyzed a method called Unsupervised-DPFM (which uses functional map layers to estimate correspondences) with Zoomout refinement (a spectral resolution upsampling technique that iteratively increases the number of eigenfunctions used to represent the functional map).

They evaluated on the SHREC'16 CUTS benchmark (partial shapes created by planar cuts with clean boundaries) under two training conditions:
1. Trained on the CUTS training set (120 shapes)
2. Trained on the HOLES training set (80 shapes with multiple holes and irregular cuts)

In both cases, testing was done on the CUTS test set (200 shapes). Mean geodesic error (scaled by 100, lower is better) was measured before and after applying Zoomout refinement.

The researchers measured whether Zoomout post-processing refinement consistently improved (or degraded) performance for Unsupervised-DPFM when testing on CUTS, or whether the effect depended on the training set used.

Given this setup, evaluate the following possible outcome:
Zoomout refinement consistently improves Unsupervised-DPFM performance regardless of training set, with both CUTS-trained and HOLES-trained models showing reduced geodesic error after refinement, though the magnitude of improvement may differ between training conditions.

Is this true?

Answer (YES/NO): NO